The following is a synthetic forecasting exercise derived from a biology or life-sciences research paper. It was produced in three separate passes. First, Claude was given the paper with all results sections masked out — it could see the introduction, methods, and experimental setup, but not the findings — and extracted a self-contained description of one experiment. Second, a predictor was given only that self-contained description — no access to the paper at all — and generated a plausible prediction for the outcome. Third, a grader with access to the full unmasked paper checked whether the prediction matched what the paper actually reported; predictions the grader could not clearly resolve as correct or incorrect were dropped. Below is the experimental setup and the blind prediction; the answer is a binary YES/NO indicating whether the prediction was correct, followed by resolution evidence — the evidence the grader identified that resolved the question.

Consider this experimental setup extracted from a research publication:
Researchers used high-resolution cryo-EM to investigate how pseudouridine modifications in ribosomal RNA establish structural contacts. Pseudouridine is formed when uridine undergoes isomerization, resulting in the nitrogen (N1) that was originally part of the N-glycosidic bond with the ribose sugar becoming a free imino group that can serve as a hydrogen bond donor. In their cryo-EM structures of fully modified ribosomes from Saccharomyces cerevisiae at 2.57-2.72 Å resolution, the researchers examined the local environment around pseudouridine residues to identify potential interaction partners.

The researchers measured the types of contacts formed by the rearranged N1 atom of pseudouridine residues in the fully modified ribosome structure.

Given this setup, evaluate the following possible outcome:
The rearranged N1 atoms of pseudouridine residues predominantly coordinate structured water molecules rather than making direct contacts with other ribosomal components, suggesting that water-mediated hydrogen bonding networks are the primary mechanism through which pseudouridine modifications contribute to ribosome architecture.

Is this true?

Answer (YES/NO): YES